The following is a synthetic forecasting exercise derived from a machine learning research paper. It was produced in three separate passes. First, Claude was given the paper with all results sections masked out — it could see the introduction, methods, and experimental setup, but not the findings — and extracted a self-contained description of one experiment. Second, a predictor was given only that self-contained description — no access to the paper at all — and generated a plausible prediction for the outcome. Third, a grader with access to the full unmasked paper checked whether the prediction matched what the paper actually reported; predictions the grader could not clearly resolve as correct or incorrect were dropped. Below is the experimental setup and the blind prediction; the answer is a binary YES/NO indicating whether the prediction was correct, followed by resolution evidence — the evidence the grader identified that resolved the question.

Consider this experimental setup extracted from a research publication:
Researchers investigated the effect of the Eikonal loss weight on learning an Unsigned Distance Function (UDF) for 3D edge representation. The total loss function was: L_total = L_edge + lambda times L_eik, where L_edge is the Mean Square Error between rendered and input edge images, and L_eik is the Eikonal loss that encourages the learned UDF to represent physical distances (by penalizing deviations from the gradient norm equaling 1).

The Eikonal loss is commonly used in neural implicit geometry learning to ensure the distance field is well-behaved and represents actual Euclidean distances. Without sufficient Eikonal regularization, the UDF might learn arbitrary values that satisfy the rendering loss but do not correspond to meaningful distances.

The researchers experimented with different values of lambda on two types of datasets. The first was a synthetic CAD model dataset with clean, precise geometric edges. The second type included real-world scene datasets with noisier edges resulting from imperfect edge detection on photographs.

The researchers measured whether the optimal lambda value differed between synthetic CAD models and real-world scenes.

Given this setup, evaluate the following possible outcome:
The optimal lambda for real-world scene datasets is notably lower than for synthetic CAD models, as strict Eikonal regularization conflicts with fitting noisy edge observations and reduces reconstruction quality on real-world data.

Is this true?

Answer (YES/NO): YES